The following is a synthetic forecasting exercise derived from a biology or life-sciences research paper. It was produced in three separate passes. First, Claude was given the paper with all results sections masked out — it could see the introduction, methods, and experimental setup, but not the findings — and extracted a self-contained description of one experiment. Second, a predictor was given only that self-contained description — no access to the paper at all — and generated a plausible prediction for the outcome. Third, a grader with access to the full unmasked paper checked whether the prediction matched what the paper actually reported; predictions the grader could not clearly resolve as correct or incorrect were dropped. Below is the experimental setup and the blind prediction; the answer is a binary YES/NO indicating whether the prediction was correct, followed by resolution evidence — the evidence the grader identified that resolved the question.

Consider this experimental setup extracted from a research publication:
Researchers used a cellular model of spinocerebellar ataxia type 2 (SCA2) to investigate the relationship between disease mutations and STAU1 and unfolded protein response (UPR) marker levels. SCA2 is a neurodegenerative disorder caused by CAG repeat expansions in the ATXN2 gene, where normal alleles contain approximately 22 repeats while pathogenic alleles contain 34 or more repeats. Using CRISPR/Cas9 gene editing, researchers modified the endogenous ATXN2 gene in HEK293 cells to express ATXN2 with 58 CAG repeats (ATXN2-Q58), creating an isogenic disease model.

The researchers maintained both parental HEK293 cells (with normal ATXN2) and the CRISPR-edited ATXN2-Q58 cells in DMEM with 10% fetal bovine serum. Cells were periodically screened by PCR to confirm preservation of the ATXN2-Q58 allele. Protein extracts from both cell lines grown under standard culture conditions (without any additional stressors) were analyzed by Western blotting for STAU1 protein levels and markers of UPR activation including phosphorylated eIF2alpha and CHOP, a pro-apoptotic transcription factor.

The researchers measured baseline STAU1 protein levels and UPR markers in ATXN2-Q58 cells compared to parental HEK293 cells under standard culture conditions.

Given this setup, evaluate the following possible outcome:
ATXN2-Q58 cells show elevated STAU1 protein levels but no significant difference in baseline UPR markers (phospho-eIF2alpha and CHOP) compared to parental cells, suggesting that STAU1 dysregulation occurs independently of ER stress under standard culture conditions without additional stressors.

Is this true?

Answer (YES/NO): NO